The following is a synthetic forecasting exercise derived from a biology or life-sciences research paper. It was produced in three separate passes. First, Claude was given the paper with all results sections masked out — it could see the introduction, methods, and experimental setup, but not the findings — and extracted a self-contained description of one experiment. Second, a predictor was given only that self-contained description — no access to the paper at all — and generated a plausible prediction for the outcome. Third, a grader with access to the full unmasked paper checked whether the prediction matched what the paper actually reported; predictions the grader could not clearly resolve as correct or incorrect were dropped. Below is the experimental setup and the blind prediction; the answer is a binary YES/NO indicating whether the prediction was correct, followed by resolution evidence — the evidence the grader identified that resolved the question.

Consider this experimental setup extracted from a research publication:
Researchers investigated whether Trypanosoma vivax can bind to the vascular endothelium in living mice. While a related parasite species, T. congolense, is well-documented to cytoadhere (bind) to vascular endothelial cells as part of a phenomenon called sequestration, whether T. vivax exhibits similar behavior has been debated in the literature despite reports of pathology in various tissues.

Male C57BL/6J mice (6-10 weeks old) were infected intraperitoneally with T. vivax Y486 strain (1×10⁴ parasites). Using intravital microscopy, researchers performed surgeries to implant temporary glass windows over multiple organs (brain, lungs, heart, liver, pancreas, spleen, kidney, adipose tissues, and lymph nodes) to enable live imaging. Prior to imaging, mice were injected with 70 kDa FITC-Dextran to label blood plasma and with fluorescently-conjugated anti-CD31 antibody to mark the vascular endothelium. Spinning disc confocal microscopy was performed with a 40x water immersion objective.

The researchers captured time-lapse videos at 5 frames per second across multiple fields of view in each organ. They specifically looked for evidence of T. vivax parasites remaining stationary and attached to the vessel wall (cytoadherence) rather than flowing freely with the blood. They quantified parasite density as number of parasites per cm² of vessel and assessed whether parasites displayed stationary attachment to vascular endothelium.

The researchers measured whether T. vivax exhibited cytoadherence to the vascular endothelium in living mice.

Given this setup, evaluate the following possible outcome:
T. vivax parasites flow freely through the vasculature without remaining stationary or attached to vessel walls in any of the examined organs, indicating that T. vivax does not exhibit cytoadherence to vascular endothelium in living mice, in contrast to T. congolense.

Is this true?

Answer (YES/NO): NO